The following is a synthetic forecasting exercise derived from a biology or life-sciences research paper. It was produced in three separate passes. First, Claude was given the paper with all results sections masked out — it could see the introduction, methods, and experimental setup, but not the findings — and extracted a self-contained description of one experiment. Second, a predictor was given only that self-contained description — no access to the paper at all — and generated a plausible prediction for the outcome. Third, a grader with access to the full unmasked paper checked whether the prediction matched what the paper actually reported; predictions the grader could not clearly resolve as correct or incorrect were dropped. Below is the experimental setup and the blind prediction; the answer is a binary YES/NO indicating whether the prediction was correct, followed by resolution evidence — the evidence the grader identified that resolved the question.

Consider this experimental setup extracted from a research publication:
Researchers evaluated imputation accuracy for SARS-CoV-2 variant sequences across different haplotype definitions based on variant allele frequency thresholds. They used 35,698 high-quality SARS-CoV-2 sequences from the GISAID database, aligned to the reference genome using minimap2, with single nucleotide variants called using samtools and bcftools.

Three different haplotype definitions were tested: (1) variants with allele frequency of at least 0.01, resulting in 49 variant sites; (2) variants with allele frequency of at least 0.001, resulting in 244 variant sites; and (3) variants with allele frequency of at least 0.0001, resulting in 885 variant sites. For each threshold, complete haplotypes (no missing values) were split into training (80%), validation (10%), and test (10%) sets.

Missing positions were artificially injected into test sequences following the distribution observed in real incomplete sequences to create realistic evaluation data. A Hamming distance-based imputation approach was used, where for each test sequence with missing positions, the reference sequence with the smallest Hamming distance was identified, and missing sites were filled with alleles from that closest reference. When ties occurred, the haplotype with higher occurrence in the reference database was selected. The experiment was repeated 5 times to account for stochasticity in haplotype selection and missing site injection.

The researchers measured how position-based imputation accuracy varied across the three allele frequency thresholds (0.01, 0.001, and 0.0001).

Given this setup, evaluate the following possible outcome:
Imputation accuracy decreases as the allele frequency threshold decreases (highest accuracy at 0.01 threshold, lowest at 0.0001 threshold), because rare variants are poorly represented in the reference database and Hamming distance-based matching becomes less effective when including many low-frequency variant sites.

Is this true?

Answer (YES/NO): NO